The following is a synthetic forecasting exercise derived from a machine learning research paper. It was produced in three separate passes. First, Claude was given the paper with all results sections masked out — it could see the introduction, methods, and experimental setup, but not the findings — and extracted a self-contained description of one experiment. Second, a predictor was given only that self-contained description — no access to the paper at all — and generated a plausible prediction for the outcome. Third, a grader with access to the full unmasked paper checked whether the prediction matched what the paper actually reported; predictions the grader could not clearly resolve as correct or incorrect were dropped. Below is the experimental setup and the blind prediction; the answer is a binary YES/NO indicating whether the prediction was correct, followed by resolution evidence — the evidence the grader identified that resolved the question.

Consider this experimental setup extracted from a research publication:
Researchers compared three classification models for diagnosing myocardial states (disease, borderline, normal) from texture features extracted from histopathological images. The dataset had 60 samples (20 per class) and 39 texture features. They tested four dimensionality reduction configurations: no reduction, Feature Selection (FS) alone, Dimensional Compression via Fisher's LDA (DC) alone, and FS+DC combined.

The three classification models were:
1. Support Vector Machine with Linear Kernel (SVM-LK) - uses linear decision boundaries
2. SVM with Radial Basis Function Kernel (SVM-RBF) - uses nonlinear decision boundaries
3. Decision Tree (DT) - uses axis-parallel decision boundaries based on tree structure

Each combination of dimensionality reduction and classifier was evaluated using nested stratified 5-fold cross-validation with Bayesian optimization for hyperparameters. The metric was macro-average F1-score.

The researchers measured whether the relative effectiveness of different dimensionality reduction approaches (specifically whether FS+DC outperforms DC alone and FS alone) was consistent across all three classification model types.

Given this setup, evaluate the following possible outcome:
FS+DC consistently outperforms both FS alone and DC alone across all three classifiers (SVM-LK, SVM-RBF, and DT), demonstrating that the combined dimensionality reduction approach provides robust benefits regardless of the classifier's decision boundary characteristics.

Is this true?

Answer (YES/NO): YES